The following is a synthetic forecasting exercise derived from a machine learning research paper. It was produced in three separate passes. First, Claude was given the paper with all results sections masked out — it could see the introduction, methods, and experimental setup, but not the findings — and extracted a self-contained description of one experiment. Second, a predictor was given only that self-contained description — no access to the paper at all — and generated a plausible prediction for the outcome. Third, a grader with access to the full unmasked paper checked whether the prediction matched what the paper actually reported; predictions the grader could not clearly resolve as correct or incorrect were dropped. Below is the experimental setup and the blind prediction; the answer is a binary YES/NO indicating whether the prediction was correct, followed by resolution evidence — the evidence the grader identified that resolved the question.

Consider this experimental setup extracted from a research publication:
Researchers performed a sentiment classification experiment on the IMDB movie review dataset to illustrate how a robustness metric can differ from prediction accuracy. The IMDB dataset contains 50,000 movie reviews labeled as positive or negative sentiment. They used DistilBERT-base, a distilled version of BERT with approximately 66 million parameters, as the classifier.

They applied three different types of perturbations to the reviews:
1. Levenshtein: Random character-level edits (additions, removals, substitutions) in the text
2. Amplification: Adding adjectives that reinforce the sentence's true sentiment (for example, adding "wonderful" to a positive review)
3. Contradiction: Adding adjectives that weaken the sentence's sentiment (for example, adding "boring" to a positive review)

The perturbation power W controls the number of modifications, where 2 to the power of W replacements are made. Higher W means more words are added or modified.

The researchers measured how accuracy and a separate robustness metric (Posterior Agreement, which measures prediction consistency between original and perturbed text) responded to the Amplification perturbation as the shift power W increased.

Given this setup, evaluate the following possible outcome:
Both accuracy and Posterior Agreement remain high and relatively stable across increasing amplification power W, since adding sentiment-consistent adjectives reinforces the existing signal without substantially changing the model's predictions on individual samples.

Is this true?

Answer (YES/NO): NO